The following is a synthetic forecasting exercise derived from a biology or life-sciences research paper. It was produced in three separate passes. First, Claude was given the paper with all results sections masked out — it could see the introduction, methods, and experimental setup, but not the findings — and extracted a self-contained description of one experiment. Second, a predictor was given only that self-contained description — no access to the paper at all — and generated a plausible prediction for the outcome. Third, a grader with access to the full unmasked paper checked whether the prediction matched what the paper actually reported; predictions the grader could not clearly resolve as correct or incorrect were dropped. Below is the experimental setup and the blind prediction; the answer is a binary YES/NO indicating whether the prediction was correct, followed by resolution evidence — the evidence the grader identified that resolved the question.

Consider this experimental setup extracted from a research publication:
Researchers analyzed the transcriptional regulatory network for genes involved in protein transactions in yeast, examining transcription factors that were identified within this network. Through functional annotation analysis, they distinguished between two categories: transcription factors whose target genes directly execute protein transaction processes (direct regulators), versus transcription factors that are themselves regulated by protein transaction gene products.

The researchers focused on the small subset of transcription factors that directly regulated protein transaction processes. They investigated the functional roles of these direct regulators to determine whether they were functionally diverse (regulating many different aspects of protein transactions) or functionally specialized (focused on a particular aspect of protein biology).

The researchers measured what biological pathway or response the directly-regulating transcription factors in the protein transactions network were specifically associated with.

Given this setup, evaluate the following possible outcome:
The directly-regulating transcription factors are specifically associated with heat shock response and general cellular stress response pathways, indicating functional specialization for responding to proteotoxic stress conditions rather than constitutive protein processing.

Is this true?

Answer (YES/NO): NO